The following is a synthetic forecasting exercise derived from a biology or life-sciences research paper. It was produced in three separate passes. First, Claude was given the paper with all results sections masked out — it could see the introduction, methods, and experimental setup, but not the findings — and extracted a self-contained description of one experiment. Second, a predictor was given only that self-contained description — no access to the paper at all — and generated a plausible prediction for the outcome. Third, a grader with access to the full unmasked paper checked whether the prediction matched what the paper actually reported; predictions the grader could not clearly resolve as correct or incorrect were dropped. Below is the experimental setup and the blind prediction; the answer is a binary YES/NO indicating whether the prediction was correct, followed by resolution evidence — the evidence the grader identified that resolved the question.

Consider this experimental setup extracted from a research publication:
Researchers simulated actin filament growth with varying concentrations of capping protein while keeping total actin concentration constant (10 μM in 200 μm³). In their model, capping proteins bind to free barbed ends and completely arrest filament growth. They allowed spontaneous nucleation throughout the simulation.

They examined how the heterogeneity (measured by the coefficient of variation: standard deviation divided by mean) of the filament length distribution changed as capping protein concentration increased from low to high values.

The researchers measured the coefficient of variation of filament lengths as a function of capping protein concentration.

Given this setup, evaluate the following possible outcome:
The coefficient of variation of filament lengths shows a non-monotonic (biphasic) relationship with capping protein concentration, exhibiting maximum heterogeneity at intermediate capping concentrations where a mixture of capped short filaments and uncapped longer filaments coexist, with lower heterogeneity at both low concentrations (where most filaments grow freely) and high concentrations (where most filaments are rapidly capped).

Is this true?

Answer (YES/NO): NO